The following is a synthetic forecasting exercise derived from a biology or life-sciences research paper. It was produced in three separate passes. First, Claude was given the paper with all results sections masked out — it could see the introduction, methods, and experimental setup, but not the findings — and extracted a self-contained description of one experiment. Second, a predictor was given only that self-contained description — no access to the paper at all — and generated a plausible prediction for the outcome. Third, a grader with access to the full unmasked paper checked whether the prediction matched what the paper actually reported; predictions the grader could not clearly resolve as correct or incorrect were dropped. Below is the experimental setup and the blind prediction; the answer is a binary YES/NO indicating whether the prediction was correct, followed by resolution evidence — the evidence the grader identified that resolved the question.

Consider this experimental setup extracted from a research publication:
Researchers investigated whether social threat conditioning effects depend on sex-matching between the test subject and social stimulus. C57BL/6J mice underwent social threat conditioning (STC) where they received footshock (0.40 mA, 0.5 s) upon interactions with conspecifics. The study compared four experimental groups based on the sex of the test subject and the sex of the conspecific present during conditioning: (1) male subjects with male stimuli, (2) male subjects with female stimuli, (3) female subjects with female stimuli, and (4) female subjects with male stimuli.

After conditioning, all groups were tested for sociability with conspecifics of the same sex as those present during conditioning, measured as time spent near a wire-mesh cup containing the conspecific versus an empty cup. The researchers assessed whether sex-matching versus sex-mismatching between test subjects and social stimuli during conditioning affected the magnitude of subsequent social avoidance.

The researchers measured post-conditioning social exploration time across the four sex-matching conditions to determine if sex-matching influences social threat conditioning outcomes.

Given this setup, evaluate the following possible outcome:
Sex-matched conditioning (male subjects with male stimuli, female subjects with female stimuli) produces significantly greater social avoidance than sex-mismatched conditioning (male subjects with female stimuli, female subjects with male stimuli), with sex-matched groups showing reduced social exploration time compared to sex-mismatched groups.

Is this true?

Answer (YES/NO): NO